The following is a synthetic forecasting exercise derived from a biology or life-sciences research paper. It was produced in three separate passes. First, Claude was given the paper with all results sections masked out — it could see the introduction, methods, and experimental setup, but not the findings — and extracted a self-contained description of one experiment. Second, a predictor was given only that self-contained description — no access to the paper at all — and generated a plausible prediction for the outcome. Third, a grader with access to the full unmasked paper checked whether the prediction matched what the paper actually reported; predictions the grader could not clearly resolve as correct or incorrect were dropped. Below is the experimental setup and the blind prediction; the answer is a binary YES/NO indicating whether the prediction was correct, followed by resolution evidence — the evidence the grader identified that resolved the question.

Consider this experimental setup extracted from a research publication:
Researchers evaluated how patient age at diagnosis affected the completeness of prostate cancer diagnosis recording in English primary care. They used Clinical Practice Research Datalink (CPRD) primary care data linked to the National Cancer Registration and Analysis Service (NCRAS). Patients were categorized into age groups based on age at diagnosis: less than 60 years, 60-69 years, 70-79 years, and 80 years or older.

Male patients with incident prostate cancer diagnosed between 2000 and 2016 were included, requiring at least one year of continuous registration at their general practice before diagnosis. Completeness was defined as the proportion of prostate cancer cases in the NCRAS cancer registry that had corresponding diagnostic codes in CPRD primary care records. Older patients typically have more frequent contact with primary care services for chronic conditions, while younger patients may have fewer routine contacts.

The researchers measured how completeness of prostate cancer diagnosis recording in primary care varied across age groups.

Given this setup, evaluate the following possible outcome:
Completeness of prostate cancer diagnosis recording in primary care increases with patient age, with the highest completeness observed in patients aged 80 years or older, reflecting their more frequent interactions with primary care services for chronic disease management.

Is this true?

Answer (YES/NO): NO